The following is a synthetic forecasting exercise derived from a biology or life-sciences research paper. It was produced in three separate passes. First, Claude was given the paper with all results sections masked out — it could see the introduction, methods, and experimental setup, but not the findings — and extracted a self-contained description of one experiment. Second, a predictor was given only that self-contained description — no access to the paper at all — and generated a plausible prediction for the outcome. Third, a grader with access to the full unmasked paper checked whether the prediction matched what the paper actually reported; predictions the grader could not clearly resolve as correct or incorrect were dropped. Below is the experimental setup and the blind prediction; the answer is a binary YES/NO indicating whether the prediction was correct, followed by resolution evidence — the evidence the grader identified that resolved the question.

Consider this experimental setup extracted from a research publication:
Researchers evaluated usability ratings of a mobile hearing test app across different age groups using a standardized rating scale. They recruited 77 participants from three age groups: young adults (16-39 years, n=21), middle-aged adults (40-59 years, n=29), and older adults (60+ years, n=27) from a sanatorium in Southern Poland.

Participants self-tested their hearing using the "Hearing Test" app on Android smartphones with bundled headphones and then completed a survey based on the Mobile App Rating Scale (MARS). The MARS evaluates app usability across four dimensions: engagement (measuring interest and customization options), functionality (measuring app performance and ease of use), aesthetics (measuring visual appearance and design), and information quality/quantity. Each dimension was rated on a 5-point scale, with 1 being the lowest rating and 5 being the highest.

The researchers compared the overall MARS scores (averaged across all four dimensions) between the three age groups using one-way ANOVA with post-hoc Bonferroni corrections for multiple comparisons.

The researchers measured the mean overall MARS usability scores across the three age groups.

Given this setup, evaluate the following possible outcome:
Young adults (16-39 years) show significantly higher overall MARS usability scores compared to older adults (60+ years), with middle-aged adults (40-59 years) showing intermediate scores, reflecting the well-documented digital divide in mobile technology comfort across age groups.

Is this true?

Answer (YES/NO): NO